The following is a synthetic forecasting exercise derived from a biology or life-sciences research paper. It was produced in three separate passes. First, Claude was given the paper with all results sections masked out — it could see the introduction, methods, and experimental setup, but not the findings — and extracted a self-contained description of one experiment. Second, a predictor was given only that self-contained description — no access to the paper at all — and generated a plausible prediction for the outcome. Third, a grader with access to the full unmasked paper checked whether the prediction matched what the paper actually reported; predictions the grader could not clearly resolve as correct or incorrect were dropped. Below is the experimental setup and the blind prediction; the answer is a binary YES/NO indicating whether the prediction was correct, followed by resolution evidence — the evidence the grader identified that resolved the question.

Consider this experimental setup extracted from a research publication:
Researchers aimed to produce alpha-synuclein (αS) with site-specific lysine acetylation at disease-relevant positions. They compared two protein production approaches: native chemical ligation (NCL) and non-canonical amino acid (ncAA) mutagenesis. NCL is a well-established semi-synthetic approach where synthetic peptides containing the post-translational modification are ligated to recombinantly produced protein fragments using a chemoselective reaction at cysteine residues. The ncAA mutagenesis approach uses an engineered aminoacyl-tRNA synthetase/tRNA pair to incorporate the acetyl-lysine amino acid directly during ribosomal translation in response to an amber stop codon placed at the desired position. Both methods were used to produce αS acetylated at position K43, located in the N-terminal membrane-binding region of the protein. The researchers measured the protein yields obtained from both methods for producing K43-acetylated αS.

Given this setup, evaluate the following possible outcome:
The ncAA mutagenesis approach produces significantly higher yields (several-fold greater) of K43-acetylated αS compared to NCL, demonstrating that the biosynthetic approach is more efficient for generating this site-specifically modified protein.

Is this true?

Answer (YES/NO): NO